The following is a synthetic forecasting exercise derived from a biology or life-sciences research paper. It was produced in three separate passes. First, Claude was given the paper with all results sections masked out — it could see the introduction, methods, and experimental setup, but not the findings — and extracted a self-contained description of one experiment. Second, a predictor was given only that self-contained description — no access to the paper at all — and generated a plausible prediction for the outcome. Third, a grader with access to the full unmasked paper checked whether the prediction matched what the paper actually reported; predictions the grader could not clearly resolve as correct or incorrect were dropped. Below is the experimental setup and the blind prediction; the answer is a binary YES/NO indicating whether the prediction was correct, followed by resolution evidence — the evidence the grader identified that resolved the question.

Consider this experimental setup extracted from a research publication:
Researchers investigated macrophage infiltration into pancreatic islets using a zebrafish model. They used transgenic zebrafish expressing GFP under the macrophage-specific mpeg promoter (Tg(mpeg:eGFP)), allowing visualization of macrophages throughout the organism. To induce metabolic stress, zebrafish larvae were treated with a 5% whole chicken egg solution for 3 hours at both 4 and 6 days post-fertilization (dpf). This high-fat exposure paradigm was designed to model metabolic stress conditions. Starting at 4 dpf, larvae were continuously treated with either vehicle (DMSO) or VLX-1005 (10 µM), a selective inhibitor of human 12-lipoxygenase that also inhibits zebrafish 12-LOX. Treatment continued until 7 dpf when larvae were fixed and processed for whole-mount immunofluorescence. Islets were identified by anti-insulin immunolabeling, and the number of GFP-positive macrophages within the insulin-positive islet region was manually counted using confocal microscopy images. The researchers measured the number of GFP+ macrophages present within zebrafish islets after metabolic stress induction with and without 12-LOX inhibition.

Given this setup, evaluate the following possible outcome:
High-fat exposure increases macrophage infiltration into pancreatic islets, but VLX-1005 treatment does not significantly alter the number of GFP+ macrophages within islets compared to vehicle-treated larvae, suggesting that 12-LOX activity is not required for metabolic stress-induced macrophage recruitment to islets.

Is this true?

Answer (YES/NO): NO